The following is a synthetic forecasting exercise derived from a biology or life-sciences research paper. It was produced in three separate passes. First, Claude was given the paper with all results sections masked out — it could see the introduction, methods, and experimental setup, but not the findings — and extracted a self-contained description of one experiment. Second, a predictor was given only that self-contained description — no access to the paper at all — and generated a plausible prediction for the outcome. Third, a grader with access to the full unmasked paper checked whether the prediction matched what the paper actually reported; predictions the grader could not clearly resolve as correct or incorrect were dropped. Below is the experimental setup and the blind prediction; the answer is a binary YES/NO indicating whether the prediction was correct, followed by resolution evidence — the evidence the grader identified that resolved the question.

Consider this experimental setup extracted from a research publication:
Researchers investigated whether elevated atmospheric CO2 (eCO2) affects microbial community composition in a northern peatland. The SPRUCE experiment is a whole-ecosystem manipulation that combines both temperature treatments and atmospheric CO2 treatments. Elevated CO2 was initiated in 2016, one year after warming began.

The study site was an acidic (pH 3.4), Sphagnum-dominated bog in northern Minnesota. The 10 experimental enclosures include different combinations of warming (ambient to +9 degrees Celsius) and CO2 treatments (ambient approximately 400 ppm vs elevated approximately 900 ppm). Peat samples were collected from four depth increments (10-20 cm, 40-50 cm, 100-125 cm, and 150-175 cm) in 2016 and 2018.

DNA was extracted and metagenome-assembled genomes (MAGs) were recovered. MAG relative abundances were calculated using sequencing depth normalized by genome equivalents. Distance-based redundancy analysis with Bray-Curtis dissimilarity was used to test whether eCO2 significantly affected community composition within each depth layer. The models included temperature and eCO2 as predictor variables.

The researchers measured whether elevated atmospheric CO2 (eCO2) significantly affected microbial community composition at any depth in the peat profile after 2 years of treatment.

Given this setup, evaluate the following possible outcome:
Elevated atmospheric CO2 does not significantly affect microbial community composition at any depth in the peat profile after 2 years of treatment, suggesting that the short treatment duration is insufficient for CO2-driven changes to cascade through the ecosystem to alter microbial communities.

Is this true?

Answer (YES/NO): NO